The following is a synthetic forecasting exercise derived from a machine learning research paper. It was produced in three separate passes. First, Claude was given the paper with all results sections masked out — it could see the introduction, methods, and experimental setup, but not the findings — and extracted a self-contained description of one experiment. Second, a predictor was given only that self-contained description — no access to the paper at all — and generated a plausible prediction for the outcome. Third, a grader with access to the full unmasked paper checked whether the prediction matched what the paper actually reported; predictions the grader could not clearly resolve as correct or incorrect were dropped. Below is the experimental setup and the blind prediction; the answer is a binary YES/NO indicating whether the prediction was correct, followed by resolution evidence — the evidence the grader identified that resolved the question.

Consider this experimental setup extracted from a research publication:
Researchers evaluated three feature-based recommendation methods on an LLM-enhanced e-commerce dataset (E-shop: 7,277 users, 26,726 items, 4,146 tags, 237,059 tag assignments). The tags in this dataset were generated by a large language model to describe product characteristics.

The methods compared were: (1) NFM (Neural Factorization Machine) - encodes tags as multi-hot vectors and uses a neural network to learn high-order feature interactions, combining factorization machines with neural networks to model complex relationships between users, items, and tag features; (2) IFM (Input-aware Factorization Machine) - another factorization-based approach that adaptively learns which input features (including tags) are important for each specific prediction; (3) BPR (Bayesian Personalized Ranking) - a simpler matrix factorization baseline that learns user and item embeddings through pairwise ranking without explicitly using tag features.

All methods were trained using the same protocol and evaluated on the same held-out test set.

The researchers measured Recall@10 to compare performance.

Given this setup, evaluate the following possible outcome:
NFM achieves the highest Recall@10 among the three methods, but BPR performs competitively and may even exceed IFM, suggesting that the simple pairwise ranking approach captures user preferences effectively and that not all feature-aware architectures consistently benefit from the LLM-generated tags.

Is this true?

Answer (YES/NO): NO